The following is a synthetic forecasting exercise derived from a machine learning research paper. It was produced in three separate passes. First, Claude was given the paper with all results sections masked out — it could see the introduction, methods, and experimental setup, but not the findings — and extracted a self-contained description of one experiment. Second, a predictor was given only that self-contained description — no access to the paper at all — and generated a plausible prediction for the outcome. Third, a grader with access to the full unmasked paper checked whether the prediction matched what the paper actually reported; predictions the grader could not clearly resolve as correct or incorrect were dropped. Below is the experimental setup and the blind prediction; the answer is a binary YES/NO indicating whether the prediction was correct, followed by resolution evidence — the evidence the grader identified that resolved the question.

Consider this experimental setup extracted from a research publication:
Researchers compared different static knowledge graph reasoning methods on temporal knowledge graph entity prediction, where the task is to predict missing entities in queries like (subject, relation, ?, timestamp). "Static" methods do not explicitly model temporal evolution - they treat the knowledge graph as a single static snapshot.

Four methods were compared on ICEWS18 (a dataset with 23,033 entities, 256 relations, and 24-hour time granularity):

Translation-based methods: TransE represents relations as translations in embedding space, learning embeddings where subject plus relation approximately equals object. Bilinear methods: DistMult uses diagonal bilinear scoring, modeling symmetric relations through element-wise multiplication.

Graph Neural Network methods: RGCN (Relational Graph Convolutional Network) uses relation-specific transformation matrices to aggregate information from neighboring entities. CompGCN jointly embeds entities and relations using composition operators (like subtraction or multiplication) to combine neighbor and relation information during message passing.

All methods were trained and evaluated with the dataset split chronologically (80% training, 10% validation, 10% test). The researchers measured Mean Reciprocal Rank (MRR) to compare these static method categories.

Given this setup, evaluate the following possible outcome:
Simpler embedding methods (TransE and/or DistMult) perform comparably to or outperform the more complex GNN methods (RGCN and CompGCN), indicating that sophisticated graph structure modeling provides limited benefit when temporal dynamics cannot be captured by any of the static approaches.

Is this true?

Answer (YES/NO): YES